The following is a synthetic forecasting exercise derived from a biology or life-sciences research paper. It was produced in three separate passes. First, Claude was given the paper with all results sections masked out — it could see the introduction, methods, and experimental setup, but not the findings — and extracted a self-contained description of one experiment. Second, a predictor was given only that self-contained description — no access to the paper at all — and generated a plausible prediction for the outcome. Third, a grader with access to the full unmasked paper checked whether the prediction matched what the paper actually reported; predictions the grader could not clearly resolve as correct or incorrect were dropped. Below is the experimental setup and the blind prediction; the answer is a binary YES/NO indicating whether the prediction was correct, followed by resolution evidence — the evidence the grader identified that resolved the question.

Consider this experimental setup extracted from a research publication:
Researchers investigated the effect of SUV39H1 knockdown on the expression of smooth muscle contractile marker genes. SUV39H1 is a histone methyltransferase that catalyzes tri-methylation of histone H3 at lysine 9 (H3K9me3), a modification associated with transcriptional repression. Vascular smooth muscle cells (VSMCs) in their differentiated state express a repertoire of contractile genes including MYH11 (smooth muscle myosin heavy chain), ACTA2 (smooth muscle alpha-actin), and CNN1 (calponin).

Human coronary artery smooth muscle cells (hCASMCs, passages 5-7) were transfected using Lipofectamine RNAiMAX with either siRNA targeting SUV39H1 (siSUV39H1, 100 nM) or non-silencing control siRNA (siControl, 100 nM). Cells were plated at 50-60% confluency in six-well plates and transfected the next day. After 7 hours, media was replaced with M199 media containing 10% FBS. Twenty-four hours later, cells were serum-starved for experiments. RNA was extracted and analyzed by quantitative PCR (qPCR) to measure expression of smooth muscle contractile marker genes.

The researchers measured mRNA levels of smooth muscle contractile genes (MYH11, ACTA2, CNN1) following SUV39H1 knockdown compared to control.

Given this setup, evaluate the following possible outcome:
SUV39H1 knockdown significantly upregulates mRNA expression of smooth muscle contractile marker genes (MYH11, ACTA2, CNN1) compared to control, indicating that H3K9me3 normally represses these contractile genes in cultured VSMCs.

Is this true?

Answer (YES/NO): YES